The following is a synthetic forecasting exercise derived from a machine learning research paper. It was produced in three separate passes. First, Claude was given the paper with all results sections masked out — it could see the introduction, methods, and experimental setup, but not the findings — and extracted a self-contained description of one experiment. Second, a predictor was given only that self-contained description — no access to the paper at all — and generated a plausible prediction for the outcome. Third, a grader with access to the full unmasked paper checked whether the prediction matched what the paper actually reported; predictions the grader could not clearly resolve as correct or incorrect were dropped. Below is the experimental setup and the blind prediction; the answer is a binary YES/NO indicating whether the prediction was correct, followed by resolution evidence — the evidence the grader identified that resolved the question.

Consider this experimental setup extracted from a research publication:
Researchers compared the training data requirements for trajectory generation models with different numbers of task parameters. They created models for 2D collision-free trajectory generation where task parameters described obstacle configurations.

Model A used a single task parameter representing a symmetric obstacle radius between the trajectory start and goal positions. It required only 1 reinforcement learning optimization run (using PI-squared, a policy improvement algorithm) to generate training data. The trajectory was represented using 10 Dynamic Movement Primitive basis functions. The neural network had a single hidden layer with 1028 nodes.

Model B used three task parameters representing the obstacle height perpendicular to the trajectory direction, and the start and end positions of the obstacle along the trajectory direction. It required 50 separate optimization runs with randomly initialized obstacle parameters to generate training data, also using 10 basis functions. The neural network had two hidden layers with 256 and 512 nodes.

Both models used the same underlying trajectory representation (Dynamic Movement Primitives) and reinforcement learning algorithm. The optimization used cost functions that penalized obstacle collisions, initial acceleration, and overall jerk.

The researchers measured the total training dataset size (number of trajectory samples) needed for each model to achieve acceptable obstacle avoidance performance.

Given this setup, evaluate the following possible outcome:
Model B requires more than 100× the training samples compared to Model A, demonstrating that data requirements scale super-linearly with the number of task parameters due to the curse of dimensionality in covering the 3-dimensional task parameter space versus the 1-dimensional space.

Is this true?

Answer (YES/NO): NO